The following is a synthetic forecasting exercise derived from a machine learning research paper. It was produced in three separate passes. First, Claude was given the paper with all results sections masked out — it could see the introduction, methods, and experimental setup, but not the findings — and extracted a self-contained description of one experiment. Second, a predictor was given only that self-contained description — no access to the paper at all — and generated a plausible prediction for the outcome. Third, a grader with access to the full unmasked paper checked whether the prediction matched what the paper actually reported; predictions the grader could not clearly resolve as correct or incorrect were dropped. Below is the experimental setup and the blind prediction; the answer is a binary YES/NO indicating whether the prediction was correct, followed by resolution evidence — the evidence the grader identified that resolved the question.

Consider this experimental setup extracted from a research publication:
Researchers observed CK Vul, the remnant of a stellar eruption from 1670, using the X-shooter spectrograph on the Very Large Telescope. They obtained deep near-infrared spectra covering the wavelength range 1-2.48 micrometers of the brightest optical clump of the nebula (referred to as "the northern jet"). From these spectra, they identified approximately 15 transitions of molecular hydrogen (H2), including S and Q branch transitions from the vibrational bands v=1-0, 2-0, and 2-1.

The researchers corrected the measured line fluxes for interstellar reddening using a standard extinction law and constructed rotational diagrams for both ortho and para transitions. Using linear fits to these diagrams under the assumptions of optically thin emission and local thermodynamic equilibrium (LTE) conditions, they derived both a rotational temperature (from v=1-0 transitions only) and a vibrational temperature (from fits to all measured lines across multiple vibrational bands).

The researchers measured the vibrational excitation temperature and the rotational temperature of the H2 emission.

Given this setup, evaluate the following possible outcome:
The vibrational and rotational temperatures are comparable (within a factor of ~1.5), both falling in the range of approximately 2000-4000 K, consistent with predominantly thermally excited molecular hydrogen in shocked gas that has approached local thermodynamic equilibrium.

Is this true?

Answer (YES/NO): YES